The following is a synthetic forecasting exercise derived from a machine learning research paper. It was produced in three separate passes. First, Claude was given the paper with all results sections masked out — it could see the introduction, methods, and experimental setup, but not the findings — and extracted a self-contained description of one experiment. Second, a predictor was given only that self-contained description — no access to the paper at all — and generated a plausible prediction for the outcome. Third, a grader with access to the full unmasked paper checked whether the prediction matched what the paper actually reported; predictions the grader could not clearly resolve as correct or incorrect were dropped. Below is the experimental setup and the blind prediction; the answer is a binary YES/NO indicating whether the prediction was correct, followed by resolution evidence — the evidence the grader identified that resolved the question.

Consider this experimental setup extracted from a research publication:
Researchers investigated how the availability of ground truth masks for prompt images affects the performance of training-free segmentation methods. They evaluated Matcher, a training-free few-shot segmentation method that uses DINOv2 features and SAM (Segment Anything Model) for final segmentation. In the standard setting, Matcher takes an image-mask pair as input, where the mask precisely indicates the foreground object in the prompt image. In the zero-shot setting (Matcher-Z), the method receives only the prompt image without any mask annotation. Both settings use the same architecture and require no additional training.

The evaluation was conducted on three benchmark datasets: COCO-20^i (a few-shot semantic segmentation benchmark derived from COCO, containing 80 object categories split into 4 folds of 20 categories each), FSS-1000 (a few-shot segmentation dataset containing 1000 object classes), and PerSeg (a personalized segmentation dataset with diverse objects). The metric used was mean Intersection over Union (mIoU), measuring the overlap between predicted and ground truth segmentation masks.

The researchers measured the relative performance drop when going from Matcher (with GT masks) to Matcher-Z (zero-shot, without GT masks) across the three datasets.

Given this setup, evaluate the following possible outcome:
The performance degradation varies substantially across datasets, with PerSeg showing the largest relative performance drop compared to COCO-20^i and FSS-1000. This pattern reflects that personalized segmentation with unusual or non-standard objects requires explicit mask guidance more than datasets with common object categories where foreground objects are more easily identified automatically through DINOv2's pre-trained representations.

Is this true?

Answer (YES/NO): NO